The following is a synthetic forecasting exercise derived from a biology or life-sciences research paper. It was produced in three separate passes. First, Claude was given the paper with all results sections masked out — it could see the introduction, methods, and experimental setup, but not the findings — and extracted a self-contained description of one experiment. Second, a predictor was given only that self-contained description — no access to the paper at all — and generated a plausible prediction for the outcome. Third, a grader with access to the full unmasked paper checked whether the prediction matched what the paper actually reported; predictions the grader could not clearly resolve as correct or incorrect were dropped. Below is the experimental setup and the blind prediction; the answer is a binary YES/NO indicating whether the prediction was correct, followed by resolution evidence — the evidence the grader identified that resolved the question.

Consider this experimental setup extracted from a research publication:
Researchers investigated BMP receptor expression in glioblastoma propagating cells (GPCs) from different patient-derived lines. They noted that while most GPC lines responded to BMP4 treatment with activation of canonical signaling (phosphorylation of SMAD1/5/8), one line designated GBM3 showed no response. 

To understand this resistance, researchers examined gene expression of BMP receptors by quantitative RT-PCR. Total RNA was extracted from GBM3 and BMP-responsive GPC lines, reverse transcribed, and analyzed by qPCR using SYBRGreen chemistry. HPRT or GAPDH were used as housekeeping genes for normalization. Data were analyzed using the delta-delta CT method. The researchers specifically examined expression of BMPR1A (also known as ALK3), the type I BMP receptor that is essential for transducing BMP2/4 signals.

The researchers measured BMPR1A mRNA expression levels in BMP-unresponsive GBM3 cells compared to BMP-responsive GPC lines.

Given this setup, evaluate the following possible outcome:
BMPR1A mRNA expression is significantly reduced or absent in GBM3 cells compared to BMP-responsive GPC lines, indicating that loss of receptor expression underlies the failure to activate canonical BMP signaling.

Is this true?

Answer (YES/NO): YES